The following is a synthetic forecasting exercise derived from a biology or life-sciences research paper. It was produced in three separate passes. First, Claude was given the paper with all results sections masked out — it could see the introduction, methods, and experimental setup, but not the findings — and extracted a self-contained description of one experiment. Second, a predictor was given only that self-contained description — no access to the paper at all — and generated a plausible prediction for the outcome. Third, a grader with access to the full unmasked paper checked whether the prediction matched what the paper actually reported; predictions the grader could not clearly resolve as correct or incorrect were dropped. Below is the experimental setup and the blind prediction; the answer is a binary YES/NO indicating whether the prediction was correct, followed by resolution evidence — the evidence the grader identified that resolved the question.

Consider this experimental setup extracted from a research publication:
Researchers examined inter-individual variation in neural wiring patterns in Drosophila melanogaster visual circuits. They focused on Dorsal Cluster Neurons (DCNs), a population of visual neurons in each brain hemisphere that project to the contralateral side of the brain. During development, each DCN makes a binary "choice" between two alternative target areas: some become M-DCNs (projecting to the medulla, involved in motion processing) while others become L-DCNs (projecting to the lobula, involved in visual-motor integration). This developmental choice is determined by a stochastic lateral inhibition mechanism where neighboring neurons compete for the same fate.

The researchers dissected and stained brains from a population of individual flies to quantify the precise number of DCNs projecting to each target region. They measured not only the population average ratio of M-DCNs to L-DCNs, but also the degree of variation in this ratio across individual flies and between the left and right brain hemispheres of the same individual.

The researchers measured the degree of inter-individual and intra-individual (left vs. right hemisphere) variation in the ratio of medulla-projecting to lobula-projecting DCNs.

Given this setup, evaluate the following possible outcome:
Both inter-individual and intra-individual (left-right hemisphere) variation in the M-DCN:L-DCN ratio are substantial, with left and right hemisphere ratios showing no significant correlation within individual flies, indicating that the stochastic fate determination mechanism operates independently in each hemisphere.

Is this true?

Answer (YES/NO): YES